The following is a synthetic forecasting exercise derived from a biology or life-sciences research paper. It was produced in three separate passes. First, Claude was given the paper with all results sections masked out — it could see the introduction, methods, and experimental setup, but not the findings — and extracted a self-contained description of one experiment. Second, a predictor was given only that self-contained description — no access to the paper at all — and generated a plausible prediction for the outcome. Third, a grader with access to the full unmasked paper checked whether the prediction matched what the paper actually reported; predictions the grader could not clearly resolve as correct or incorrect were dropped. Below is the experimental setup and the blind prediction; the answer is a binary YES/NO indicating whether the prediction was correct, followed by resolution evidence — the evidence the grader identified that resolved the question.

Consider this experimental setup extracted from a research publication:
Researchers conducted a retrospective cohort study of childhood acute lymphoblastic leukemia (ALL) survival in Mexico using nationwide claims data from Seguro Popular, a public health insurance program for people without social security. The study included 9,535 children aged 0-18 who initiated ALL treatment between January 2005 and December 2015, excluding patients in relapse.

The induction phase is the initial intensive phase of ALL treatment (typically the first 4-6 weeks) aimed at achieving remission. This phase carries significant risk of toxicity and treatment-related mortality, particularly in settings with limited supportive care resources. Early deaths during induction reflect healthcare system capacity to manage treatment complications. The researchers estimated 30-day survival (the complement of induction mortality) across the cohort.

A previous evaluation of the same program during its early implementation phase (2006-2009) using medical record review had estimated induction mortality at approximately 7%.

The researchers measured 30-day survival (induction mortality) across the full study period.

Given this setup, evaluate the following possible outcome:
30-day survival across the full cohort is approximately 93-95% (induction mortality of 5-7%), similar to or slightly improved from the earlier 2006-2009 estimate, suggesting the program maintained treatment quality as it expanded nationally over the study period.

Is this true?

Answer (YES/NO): YES